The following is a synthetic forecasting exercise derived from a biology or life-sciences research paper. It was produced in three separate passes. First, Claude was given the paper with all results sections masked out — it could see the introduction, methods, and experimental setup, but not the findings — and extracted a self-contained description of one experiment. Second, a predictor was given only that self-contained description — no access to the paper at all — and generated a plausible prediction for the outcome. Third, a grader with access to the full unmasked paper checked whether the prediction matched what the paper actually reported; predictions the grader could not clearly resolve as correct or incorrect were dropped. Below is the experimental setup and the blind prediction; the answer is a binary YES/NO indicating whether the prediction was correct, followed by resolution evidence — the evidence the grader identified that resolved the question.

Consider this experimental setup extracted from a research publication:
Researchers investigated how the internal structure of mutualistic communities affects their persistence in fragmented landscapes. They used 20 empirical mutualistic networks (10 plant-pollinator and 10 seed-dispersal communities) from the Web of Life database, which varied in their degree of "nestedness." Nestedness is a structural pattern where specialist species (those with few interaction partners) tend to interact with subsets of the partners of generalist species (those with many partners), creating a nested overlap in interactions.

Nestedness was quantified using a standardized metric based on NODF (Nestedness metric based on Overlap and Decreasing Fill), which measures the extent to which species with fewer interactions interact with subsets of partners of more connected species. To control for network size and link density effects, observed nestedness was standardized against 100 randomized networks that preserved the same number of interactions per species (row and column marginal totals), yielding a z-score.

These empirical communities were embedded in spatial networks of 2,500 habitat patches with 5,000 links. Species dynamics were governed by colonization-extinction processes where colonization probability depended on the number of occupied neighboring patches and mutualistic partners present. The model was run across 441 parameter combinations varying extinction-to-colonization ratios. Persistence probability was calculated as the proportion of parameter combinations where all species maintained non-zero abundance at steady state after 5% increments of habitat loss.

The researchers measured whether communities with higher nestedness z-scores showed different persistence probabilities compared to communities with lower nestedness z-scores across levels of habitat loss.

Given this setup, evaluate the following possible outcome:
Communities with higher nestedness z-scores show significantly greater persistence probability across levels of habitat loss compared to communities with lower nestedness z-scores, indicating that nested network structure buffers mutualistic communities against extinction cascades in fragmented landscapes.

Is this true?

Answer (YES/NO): YES